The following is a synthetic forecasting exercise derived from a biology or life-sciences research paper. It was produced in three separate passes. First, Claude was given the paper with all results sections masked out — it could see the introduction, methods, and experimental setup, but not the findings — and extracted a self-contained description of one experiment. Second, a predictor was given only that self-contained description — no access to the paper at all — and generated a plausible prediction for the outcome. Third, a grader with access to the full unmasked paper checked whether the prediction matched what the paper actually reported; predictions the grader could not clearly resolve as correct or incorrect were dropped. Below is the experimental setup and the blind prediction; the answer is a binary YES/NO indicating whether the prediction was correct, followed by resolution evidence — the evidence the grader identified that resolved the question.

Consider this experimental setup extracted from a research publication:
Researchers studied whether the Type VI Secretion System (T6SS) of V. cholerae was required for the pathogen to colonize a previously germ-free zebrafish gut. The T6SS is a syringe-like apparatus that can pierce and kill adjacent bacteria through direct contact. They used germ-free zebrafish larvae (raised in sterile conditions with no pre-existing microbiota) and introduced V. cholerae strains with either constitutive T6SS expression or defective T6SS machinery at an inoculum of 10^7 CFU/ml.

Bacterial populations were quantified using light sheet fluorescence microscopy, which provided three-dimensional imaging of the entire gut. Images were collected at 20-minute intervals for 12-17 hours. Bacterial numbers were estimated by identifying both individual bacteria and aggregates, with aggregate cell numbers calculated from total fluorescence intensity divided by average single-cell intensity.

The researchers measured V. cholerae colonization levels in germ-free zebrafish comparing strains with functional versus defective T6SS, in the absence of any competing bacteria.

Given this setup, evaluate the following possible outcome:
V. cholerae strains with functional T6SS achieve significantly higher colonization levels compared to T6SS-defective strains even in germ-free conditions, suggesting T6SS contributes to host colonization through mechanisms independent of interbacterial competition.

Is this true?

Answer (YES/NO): NO